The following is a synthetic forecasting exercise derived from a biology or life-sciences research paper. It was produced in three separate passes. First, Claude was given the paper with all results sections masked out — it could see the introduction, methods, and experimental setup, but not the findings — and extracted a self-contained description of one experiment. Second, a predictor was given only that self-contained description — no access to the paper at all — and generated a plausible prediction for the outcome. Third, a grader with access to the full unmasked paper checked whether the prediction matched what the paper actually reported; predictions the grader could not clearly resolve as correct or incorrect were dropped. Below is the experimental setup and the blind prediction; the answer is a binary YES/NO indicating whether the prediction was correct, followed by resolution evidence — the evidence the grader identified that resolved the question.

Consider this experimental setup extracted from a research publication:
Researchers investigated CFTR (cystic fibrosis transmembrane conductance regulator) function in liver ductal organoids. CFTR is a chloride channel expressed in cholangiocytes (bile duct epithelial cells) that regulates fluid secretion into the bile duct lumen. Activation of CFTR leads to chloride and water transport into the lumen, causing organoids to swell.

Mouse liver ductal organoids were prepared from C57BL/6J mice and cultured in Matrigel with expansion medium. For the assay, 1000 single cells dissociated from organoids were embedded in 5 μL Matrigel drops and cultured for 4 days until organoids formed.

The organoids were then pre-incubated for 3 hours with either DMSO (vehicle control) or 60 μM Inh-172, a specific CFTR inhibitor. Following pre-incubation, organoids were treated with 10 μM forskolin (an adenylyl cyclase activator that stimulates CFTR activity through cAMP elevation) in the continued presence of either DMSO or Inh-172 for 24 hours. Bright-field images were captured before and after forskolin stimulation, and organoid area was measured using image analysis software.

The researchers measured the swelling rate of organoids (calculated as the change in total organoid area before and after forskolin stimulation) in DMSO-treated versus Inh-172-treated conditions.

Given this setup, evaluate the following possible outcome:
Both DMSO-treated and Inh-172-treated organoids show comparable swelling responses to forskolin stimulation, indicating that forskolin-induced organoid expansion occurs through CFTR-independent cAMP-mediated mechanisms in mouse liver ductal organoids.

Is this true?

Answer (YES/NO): NO